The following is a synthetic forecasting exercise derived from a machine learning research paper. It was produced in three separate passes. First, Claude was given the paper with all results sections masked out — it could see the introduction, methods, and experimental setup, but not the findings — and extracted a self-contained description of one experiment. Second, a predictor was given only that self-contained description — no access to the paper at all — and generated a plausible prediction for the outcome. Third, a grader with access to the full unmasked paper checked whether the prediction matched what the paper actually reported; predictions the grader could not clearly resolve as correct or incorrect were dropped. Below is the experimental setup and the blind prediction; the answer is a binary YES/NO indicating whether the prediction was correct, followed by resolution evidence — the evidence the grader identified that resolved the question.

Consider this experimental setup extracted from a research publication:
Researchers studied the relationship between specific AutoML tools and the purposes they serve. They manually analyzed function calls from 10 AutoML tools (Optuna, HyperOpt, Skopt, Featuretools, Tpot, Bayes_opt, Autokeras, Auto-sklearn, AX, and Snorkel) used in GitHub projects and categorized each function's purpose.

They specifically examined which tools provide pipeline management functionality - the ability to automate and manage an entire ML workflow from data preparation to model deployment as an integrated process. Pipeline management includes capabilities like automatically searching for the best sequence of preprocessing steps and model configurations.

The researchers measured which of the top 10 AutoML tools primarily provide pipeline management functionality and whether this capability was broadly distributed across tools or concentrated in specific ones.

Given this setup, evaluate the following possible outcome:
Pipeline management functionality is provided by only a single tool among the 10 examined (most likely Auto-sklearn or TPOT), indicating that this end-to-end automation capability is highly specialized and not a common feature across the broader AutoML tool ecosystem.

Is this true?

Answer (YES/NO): NO